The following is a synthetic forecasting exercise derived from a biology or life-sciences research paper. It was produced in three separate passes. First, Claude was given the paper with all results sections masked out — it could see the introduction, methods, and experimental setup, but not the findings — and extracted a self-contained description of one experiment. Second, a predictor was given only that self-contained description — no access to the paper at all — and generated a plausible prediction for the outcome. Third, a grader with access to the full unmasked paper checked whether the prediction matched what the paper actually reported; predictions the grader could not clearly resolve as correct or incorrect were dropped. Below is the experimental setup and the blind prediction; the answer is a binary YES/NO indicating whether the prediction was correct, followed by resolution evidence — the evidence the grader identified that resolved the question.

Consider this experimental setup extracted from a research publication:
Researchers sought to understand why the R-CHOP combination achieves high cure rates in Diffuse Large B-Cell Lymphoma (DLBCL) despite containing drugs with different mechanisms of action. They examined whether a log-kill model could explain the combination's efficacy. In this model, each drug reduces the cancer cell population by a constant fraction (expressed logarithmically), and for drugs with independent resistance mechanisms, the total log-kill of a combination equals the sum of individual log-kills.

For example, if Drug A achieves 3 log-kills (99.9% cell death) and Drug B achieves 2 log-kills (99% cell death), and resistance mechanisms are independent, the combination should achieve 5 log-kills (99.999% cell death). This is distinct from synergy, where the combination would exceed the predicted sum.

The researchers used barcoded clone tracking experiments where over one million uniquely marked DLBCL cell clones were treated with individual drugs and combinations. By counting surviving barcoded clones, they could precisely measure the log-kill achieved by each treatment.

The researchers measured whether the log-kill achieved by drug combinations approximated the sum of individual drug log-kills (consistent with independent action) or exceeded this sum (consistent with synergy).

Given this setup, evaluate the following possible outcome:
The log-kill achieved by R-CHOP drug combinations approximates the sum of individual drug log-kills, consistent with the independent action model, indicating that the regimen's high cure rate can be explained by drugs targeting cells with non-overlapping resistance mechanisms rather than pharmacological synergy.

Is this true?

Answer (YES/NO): YES